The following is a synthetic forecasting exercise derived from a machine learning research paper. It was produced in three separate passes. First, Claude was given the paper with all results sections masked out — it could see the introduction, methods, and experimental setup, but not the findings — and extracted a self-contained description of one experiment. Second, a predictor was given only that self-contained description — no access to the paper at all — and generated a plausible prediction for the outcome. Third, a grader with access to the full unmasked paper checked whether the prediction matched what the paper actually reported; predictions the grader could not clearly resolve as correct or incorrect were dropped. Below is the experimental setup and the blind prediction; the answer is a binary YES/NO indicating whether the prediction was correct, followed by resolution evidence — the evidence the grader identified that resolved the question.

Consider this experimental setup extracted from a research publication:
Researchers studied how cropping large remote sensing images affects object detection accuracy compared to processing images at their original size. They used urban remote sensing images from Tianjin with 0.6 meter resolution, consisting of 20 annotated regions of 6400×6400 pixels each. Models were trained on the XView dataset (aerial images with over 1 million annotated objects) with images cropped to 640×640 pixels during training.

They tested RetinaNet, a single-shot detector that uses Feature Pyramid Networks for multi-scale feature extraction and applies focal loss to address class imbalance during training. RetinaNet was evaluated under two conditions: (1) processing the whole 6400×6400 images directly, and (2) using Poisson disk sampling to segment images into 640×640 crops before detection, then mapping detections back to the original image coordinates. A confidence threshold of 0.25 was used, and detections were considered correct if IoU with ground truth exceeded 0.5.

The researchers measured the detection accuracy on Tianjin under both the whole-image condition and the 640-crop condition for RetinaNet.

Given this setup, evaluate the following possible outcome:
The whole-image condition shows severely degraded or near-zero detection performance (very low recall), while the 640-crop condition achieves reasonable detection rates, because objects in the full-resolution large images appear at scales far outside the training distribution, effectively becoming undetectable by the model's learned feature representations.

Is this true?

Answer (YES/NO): YES